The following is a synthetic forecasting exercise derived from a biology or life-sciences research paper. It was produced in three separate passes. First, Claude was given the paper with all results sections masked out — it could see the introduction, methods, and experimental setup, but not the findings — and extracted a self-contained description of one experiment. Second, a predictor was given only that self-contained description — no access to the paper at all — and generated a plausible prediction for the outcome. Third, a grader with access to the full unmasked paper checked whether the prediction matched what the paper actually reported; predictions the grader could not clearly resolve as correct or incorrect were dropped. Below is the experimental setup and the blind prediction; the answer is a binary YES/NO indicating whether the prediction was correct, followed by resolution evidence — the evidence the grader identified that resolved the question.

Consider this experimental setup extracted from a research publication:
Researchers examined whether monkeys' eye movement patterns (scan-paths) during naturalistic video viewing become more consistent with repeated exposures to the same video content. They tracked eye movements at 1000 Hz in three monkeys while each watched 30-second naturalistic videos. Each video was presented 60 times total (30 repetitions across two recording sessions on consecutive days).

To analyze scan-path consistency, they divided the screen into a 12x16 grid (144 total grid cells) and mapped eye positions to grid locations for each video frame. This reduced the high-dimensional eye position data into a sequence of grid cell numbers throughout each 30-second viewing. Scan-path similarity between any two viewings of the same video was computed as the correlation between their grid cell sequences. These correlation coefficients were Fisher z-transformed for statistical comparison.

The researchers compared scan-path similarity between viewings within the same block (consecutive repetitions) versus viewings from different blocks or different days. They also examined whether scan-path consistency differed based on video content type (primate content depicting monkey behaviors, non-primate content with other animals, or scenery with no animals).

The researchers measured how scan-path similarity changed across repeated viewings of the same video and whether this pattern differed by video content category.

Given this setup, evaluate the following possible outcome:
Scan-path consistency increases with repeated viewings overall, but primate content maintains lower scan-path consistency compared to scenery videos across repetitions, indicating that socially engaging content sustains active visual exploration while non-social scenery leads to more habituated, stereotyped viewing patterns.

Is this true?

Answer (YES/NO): NO